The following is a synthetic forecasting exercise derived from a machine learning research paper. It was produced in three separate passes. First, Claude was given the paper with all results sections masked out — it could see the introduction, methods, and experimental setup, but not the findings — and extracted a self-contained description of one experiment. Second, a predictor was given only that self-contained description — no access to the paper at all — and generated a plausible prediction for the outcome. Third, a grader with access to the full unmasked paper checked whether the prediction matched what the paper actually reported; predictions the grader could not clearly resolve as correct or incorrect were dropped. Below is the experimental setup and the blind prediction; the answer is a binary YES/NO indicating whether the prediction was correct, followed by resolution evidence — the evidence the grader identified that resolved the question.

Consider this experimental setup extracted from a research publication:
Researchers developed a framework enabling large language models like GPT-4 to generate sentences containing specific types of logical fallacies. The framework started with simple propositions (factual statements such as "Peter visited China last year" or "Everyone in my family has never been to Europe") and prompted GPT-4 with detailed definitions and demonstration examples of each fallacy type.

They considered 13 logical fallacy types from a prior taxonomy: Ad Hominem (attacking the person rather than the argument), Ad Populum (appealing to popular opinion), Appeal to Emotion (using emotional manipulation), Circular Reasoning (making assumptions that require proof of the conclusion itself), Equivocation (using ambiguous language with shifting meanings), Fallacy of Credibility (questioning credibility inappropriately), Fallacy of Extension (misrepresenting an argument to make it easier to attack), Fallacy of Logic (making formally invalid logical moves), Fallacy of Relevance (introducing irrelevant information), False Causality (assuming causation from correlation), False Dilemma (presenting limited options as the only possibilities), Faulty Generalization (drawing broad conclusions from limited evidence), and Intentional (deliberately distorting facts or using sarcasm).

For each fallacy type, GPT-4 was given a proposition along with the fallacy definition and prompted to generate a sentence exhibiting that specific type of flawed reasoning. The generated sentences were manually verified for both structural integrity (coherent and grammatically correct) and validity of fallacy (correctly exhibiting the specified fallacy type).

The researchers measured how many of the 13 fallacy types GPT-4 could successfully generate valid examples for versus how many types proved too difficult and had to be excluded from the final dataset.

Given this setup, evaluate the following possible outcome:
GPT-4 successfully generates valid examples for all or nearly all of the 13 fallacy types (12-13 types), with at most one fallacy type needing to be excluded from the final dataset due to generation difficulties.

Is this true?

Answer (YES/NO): YES